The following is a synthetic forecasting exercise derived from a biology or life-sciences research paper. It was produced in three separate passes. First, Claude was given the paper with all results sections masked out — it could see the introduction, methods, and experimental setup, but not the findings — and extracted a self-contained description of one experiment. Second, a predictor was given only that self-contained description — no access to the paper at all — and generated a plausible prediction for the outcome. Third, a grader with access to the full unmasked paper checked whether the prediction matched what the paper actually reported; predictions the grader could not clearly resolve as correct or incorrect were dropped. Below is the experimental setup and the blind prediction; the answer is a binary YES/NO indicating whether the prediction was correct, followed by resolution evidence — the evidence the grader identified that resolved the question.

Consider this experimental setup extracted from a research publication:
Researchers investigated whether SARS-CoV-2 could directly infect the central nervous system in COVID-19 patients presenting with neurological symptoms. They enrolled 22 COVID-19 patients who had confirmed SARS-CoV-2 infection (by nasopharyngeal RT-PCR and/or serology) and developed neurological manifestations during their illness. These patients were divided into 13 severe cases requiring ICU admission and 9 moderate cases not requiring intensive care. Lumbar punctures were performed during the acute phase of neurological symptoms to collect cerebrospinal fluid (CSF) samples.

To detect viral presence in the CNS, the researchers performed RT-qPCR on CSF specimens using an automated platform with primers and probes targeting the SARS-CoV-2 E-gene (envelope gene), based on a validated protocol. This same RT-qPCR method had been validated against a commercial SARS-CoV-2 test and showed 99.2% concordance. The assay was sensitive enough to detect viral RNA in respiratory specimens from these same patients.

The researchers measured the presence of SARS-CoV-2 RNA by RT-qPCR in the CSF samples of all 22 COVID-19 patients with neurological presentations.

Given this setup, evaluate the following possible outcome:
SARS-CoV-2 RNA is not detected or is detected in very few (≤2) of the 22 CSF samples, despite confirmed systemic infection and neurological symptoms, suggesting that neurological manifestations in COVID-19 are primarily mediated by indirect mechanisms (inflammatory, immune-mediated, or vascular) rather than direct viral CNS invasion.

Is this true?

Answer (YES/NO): YES